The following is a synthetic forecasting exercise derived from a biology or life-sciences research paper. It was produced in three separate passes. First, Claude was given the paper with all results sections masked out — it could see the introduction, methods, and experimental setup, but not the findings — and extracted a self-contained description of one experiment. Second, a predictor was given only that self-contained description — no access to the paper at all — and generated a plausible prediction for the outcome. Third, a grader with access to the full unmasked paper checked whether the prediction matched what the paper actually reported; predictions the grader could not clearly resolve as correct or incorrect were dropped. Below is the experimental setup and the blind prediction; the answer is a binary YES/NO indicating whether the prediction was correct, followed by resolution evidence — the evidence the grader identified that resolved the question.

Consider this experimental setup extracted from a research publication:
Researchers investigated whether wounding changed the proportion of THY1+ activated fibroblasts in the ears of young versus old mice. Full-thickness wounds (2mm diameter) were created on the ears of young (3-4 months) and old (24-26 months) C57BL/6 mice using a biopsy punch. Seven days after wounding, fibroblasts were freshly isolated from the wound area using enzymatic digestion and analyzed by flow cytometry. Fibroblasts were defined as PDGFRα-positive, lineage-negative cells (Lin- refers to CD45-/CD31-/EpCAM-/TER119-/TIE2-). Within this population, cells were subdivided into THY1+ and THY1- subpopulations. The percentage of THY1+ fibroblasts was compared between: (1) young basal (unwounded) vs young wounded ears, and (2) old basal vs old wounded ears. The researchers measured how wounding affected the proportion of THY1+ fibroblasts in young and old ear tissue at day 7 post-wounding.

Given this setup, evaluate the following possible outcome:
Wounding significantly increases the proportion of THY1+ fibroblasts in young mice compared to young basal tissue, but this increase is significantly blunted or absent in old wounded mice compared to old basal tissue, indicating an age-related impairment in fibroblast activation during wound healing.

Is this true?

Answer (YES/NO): NO